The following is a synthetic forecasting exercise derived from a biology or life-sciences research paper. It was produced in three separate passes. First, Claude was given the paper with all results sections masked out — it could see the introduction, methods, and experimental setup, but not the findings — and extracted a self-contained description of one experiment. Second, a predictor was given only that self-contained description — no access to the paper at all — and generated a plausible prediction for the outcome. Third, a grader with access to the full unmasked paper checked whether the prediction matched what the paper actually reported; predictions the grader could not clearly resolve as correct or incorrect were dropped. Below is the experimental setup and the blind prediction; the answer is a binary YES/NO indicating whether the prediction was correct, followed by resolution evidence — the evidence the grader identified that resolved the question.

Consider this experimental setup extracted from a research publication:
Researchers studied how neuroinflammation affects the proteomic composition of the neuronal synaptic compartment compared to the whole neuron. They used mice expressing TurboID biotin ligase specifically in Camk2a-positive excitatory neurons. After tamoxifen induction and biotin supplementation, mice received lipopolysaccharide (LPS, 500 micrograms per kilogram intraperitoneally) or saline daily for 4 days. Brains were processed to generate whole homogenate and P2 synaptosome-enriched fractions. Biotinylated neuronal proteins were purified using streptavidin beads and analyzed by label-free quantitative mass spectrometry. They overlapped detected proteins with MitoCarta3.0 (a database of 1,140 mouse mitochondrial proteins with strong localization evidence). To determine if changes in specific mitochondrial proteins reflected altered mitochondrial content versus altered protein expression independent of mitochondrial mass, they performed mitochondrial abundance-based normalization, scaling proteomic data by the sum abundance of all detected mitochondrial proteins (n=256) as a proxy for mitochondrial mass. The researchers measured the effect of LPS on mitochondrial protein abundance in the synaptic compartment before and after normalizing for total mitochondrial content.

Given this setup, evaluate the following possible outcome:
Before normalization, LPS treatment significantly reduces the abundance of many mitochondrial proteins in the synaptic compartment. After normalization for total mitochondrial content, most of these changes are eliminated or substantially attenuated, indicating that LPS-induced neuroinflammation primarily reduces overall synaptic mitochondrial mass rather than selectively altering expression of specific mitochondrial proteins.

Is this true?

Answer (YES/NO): NO